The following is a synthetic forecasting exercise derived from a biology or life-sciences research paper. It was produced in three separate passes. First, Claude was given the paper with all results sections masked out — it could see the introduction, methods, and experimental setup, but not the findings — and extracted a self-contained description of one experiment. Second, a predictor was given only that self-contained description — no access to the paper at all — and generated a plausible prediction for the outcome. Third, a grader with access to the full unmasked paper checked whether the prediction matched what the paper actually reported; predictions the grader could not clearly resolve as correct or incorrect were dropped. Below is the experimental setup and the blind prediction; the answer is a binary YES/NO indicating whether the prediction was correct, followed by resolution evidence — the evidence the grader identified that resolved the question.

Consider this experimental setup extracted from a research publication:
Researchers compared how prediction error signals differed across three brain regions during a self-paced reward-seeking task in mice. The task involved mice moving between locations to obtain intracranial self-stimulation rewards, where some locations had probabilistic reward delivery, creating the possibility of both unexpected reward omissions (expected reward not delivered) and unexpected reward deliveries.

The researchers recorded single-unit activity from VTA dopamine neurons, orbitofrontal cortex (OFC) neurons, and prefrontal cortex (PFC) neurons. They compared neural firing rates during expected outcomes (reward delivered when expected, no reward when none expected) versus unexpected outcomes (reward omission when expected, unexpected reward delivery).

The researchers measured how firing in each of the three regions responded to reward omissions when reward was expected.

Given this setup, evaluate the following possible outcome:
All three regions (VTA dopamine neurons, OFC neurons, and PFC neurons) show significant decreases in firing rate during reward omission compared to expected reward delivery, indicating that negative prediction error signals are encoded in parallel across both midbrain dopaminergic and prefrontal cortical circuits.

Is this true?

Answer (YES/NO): NO